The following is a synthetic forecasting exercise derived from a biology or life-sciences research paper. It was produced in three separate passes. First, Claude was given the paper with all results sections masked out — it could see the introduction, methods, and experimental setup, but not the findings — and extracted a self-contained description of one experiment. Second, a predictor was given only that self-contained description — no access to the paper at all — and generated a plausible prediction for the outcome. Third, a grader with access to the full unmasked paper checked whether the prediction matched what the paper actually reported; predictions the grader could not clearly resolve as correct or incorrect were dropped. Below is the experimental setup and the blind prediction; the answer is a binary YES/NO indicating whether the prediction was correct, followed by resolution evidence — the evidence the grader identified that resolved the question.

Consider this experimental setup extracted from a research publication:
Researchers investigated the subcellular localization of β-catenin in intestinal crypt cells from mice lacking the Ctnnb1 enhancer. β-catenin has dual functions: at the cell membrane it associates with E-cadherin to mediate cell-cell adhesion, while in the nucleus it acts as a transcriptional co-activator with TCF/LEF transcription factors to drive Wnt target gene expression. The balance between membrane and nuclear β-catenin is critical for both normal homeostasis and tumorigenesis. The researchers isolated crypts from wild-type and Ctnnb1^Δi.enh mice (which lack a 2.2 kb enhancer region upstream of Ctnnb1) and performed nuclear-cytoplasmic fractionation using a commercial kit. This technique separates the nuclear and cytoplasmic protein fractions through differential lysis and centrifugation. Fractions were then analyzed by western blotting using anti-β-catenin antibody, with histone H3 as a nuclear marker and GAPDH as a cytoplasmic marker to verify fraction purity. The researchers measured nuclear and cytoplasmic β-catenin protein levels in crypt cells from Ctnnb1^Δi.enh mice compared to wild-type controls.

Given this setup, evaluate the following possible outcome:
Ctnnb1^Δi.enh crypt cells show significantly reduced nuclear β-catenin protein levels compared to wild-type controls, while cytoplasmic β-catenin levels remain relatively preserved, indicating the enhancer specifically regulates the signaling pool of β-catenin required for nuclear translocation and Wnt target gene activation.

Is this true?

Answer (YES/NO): NO